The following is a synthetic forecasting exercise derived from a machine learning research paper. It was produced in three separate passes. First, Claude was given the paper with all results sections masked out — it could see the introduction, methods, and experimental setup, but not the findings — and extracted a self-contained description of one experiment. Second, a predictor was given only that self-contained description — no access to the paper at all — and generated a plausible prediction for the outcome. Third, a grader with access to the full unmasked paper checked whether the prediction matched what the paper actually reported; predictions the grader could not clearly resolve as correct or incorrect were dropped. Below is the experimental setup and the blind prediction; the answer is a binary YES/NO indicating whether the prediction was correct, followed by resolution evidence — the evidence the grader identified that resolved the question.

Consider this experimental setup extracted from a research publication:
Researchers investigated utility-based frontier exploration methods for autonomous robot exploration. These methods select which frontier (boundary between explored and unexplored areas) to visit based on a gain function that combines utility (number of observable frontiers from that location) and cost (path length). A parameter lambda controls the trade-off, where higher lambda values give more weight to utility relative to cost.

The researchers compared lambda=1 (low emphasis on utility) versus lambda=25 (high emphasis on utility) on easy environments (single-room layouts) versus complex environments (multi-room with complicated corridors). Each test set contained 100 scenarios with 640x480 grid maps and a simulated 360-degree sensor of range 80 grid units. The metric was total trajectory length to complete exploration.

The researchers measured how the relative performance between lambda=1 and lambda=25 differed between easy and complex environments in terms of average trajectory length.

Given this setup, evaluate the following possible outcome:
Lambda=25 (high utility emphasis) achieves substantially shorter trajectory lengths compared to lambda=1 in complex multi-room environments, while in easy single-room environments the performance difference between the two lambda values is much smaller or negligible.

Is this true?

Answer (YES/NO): NO